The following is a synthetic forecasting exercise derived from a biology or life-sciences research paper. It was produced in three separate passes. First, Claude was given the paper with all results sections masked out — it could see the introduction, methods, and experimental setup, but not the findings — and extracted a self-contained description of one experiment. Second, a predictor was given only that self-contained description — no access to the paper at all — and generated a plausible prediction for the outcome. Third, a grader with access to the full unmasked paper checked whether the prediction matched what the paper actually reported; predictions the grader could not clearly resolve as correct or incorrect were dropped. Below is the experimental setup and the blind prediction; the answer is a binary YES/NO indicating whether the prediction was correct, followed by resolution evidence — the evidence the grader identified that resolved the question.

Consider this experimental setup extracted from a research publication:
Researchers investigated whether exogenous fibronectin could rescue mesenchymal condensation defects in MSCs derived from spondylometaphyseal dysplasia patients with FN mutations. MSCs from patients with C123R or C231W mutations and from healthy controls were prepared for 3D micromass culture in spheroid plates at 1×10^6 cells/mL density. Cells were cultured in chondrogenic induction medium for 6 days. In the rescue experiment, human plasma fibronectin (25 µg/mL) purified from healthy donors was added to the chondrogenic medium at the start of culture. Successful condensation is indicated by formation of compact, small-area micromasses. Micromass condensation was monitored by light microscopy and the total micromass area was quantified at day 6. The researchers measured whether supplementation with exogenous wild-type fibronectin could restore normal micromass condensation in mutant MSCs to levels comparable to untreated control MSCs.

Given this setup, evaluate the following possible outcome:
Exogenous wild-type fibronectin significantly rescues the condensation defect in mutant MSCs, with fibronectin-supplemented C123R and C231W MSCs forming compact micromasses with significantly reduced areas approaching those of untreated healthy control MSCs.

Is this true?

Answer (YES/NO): YES